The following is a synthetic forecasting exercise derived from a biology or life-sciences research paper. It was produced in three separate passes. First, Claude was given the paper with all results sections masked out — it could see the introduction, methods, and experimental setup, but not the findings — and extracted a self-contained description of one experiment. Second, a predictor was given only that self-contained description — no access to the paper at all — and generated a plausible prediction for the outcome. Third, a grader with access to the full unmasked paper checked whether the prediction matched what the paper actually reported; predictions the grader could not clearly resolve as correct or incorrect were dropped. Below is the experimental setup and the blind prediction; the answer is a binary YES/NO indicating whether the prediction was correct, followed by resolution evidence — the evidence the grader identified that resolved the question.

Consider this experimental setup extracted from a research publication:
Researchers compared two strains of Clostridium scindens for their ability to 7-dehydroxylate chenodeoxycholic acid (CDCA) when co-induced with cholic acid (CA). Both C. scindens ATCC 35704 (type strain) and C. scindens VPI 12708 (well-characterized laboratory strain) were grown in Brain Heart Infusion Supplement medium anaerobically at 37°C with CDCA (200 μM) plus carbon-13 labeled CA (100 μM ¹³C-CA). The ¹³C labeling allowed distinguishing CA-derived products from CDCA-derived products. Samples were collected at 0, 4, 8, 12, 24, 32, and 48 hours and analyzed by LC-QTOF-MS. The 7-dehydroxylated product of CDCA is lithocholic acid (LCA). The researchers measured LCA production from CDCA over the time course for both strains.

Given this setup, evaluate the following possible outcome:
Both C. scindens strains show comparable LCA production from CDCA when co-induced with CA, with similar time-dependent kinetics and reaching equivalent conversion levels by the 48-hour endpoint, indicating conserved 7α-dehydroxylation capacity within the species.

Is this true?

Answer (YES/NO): NO